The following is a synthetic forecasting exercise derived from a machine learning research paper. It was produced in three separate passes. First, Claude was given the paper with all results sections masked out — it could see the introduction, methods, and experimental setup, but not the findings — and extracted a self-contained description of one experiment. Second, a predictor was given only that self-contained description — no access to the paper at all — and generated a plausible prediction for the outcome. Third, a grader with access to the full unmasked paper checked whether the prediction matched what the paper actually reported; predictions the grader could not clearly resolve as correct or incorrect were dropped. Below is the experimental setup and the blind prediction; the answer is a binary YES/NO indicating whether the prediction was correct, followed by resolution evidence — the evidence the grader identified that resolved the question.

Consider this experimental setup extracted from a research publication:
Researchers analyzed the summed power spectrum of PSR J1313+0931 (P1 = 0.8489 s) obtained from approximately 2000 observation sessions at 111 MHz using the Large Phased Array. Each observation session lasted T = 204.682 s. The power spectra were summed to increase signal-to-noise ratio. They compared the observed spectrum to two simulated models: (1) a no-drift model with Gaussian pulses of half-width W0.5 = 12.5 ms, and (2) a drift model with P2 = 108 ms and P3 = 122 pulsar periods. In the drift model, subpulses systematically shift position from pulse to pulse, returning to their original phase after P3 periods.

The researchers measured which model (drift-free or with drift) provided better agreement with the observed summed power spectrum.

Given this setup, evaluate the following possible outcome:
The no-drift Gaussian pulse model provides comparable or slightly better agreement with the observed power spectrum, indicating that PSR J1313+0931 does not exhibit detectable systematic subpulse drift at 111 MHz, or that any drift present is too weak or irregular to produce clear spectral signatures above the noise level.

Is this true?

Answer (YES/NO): NO